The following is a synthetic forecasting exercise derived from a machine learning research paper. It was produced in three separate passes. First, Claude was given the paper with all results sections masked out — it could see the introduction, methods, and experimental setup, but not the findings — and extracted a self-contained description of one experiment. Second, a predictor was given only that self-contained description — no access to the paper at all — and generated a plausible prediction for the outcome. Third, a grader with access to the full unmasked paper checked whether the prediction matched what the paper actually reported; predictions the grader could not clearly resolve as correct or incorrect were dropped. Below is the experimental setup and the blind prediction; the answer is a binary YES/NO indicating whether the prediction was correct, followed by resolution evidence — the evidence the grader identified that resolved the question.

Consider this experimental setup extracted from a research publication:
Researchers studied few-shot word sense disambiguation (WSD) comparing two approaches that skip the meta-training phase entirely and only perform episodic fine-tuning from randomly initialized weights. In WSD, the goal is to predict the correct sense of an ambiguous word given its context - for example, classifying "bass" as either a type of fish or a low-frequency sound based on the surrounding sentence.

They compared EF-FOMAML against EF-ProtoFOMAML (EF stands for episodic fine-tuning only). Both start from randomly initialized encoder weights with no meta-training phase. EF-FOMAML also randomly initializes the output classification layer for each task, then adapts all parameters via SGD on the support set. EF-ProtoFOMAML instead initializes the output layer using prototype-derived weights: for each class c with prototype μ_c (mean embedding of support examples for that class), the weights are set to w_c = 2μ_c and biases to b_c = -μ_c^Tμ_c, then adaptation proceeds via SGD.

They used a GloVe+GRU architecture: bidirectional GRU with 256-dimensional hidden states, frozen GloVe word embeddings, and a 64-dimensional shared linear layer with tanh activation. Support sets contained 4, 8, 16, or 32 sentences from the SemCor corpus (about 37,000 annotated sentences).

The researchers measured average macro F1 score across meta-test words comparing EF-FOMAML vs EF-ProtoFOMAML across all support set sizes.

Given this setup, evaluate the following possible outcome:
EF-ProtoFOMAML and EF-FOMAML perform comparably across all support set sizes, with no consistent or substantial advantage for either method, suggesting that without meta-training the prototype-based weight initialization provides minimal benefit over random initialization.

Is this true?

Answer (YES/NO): NO